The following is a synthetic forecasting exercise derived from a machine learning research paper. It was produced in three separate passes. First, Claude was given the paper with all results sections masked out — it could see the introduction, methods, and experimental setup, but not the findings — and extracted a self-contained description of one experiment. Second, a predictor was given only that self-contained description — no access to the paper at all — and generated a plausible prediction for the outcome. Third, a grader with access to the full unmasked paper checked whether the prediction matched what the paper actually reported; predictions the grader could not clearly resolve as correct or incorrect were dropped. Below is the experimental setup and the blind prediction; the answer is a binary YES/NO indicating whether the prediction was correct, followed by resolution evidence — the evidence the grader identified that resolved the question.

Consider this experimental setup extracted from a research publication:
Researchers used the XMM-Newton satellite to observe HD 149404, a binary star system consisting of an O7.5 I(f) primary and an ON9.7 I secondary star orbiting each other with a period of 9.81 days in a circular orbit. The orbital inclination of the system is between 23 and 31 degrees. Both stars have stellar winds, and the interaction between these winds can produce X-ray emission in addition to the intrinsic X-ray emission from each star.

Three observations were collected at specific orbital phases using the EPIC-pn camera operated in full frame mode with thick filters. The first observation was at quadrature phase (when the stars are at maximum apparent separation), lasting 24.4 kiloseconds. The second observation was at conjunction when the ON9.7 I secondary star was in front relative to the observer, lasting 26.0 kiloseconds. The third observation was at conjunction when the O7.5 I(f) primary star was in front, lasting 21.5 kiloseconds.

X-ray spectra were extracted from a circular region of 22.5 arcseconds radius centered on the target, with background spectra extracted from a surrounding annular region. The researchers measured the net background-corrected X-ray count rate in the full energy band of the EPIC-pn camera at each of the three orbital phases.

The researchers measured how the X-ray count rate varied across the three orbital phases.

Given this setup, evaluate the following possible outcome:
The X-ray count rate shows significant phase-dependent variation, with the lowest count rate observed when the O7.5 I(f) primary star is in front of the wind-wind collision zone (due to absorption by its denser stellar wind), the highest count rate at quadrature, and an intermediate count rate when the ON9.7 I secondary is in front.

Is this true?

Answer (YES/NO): NO